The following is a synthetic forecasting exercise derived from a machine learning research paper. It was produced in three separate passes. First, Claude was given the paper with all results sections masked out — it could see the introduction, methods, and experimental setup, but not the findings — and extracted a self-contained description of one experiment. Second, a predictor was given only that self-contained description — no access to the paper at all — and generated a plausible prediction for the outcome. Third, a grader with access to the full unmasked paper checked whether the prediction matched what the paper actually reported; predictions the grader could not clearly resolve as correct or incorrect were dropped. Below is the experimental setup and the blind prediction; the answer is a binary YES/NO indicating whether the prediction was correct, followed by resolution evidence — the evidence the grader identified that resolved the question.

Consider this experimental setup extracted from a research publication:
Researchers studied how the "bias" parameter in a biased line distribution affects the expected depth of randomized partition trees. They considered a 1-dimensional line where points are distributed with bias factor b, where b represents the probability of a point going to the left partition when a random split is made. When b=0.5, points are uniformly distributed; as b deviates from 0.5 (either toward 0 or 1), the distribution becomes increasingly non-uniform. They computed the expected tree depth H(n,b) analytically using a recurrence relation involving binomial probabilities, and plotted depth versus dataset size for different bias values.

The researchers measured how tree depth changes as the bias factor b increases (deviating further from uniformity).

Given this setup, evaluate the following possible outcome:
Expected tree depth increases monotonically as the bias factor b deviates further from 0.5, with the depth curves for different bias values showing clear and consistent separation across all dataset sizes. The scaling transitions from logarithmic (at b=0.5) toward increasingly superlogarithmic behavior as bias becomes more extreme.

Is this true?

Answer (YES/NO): NO